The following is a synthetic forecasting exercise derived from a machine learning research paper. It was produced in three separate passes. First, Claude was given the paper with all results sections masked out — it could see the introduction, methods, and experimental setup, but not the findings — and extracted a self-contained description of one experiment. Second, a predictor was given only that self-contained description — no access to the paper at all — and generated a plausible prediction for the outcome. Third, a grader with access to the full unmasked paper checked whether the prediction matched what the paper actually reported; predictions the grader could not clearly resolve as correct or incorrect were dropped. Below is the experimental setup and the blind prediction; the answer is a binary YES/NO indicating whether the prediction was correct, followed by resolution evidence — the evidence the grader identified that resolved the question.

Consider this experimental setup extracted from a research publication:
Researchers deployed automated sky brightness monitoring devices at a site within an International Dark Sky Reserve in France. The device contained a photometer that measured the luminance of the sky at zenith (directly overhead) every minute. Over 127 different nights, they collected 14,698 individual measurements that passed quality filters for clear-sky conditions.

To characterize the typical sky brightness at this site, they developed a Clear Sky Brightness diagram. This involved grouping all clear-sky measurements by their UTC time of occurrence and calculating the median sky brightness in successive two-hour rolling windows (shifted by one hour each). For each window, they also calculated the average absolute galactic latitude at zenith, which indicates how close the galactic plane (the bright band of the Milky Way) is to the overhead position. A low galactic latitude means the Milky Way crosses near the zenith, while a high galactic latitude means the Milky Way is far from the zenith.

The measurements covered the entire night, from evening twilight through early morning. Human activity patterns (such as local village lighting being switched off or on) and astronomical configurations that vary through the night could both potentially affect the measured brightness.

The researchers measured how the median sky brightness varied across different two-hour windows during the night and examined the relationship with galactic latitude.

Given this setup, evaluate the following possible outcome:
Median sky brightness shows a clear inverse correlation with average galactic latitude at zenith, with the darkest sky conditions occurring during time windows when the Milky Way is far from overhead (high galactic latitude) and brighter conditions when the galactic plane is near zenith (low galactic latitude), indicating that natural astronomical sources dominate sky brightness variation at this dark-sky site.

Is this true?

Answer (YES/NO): NO